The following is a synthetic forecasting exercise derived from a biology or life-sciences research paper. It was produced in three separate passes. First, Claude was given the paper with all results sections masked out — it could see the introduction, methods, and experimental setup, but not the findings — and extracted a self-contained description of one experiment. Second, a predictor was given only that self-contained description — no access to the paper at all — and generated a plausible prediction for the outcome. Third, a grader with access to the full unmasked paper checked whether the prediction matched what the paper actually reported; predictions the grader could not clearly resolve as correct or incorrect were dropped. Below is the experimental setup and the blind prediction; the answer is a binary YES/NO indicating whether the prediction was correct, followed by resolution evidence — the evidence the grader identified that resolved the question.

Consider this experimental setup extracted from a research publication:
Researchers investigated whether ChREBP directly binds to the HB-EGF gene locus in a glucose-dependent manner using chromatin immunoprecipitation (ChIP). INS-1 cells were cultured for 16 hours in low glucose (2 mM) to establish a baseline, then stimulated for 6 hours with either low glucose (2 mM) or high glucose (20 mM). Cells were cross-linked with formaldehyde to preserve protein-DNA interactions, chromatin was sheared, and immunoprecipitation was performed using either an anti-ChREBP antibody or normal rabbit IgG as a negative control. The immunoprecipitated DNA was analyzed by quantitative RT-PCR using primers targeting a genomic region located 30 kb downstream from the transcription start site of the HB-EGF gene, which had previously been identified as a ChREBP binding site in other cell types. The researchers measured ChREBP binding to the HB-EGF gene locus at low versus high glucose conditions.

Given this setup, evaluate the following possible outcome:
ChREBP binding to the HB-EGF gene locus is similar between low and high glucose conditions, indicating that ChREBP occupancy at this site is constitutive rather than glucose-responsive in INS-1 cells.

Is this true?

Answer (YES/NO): NO